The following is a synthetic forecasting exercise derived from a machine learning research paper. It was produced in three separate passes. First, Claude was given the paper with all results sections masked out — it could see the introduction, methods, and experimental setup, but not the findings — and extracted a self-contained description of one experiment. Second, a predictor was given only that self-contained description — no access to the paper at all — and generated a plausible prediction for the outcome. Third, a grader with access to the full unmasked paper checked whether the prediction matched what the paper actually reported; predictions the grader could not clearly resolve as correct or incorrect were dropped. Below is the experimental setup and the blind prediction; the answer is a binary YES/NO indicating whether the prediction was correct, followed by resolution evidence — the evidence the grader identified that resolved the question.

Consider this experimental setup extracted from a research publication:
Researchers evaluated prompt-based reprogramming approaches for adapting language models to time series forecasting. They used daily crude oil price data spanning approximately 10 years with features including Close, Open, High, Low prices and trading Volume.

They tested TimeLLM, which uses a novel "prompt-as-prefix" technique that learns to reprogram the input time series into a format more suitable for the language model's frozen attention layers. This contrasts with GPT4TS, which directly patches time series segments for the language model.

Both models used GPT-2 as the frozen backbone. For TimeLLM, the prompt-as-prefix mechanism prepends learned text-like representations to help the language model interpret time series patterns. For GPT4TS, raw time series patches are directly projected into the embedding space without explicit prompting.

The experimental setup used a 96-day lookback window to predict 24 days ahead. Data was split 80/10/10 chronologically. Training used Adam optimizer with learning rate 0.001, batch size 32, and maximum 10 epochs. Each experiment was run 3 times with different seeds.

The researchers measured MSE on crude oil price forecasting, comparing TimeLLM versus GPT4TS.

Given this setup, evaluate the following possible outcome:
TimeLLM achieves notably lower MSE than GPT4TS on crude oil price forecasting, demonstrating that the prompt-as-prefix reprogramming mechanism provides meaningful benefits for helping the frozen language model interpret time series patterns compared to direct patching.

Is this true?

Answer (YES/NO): NO